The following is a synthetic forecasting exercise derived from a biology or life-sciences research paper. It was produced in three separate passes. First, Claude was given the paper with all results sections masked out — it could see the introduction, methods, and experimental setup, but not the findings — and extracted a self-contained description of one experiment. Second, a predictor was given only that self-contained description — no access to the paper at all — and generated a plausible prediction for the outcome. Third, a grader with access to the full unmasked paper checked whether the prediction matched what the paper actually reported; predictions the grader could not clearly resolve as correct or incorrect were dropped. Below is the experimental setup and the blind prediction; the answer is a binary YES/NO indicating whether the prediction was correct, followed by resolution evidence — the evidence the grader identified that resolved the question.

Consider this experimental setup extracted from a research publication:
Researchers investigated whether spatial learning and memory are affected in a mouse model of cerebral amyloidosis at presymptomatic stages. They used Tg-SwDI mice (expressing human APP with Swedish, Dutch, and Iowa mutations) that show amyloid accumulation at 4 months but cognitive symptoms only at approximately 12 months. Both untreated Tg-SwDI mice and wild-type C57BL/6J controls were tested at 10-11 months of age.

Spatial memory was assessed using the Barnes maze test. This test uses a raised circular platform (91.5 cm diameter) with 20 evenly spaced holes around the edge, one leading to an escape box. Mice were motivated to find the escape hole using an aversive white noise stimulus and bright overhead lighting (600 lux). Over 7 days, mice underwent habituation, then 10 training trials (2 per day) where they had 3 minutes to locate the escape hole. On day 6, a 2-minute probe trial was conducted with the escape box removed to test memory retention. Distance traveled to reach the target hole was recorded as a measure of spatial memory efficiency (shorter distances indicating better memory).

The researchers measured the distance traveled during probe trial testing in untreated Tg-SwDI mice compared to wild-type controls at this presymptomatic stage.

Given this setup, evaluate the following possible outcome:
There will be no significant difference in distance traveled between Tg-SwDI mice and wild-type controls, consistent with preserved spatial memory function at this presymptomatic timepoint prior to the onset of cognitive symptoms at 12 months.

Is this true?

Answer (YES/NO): YES